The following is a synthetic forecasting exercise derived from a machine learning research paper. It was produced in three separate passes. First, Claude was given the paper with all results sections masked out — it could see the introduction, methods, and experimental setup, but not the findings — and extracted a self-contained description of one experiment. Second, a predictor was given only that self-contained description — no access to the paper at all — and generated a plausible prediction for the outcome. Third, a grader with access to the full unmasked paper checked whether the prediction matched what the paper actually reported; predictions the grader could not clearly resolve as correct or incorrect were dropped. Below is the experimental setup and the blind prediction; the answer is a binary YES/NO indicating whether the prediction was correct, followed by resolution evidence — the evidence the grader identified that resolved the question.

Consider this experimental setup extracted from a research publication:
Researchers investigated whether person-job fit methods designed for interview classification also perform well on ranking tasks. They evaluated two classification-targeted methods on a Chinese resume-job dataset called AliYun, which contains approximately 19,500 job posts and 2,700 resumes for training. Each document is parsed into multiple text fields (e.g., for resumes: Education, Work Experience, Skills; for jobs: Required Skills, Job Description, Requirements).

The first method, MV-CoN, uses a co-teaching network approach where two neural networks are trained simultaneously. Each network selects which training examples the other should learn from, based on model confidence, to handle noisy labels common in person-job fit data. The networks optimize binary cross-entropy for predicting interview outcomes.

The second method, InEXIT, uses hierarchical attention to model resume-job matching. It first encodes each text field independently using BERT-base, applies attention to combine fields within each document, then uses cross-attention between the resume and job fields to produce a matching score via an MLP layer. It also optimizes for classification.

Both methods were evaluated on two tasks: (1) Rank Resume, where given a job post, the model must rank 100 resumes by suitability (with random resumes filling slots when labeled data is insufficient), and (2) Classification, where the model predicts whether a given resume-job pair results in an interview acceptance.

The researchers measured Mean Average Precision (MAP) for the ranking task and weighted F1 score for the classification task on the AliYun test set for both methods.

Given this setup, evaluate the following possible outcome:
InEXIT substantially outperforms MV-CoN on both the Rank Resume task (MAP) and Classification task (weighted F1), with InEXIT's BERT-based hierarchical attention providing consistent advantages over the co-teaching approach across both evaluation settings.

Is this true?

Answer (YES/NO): NO